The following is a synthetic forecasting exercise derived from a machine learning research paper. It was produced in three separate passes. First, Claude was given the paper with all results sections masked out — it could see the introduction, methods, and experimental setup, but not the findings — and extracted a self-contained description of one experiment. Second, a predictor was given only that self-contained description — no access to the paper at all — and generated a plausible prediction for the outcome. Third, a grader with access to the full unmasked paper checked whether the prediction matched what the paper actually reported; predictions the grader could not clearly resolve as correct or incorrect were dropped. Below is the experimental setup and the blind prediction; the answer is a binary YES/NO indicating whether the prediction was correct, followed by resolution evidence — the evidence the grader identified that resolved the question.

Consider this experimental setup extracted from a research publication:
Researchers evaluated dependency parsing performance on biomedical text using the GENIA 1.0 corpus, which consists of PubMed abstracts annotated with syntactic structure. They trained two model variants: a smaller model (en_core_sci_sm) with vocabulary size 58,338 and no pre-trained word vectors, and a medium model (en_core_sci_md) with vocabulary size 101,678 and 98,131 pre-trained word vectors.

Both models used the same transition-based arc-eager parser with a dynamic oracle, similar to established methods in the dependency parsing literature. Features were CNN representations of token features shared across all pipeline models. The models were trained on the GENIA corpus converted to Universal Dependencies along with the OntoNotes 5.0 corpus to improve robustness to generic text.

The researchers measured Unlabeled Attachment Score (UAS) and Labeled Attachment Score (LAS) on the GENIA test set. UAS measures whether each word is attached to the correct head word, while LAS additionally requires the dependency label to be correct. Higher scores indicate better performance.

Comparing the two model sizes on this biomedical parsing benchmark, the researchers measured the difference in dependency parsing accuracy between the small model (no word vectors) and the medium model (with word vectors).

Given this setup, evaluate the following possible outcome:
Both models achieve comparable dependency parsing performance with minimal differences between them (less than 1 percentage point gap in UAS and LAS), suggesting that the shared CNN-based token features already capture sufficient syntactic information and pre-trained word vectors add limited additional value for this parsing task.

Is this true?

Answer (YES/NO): NO